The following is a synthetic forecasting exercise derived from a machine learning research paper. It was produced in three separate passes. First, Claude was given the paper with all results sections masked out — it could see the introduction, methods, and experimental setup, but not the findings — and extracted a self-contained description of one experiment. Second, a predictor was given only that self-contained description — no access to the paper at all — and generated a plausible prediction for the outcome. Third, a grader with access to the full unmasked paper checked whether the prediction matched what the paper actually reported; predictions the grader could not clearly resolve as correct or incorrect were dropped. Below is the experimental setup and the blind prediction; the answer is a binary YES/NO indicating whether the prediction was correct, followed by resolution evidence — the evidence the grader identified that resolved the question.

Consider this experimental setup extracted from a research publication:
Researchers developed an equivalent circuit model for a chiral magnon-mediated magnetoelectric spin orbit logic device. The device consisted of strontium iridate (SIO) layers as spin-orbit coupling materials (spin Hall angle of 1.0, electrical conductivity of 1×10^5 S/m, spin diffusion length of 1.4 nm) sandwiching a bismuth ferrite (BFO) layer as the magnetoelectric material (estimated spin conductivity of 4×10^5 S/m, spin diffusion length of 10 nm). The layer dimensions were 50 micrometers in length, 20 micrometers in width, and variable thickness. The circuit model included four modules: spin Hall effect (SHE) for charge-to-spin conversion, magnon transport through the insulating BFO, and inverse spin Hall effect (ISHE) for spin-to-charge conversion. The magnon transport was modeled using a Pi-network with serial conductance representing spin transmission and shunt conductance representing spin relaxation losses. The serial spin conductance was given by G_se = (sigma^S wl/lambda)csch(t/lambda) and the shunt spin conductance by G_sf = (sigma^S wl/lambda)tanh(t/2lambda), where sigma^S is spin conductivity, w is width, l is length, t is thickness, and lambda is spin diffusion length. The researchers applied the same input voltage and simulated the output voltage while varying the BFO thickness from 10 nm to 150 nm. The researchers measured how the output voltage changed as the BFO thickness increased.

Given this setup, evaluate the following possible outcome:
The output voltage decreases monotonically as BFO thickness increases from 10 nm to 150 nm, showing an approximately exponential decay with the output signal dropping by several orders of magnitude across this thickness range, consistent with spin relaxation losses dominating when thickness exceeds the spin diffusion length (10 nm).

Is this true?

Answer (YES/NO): NO